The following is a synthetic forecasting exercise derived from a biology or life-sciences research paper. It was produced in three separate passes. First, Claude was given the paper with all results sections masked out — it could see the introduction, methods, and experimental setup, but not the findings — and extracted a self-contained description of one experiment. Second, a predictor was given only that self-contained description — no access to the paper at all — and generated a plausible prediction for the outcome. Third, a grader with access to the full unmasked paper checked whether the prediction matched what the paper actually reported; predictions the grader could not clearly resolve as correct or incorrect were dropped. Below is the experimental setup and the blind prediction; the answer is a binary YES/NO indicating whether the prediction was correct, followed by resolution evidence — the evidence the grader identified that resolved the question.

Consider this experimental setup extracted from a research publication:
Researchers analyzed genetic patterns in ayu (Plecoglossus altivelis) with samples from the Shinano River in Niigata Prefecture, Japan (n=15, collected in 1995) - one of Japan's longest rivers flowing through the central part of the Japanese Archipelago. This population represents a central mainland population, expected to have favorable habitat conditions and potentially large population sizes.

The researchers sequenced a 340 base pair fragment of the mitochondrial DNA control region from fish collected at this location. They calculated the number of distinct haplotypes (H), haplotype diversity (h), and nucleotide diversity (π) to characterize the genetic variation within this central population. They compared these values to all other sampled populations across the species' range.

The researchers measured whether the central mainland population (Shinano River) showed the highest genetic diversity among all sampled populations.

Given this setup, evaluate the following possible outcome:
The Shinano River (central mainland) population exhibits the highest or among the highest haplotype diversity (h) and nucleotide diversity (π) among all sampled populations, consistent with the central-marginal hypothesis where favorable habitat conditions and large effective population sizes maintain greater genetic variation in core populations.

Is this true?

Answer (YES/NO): YES